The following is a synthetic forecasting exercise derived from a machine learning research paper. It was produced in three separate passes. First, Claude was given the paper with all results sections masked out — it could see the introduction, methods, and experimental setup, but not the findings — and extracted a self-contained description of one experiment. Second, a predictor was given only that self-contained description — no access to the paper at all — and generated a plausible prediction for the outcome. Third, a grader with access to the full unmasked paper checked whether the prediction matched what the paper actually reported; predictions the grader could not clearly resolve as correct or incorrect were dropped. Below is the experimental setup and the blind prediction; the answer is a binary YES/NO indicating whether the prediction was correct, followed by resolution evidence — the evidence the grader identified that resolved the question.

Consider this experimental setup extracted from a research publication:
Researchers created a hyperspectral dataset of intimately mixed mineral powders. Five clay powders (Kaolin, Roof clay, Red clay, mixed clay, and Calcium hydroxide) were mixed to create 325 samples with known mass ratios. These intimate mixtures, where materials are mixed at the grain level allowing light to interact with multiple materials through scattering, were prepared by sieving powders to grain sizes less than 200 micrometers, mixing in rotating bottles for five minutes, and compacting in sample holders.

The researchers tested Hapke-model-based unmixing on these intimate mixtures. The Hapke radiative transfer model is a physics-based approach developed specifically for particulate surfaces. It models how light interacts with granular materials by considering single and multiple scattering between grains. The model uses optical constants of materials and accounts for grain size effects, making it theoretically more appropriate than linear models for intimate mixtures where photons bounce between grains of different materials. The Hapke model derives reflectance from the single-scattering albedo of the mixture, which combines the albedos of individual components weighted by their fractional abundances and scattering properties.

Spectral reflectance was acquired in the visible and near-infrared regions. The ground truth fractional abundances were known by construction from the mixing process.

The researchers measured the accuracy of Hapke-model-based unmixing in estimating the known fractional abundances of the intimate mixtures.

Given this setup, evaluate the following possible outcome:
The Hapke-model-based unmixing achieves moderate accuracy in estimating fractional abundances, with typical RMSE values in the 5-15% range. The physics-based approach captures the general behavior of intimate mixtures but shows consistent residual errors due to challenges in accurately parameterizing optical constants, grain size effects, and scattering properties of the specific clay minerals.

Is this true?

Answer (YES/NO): NO